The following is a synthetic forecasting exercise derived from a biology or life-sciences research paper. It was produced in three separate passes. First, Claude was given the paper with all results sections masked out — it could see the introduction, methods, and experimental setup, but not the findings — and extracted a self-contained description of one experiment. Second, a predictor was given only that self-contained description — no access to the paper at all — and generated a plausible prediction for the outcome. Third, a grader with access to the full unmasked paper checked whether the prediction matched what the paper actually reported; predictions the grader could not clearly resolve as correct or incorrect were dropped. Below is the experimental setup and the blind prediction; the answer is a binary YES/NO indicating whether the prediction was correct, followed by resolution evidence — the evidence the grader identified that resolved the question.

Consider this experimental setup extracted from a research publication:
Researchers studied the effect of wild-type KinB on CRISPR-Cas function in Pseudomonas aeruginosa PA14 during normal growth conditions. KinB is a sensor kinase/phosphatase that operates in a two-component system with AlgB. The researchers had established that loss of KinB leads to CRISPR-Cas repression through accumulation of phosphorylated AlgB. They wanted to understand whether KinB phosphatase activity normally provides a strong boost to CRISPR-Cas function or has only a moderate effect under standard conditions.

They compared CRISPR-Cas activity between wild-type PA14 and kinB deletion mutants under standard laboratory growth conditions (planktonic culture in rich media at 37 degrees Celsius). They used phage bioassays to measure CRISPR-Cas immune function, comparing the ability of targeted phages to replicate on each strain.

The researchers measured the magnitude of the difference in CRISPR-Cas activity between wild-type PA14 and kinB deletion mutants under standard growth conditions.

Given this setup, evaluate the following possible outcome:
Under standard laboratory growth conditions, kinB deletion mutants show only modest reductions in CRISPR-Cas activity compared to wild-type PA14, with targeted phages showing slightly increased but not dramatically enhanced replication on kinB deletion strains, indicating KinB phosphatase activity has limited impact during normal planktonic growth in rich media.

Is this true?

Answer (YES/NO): YES